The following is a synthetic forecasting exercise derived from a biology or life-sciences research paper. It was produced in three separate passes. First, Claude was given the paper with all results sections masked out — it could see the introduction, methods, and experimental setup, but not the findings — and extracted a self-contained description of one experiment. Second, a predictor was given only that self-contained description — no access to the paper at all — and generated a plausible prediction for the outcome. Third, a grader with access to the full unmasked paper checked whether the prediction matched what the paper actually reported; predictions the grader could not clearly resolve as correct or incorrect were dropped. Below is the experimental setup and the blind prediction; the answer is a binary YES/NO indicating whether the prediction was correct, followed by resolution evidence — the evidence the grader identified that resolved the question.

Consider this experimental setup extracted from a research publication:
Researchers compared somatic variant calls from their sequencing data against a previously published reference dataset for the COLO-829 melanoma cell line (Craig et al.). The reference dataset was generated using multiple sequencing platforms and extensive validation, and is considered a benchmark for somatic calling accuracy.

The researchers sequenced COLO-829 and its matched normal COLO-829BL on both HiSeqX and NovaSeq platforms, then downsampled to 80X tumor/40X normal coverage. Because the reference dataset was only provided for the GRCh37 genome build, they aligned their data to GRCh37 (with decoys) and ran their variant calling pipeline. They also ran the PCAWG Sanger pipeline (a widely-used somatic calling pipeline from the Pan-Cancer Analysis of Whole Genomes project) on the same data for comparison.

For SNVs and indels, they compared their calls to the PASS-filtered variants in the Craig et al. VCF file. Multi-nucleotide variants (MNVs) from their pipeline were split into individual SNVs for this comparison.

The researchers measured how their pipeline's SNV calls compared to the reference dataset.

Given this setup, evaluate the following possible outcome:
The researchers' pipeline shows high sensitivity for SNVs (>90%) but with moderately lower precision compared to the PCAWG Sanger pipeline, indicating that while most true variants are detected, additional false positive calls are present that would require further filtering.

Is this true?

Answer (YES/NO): NO